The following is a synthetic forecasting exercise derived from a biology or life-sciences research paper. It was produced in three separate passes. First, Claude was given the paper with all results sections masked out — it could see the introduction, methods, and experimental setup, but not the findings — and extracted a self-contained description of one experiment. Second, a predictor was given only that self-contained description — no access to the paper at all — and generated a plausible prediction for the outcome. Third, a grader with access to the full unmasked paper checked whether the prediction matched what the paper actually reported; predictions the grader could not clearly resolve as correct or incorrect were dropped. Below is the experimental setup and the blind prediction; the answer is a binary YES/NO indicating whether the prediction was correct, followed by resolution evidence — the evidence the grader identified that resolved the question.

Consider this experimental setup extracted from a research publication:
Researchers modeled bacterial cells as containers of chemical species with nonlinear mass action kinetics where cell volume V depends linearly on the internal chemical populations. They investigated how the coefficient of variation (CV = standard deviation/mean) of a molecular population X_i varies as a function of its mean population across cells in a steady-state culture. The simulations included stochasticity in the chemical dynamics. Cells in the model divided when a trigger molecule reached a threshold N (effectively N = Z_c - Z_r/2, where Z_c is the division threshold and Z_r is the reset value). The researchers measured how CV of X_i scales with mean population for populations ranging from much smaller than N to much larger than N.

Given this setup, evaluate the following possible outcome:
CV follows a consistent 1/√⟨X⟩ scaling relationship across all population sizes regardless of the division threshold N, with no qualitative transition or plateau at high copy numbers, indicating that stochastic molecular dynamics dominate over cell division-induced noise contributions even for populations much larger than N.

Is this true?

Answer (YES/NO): NO